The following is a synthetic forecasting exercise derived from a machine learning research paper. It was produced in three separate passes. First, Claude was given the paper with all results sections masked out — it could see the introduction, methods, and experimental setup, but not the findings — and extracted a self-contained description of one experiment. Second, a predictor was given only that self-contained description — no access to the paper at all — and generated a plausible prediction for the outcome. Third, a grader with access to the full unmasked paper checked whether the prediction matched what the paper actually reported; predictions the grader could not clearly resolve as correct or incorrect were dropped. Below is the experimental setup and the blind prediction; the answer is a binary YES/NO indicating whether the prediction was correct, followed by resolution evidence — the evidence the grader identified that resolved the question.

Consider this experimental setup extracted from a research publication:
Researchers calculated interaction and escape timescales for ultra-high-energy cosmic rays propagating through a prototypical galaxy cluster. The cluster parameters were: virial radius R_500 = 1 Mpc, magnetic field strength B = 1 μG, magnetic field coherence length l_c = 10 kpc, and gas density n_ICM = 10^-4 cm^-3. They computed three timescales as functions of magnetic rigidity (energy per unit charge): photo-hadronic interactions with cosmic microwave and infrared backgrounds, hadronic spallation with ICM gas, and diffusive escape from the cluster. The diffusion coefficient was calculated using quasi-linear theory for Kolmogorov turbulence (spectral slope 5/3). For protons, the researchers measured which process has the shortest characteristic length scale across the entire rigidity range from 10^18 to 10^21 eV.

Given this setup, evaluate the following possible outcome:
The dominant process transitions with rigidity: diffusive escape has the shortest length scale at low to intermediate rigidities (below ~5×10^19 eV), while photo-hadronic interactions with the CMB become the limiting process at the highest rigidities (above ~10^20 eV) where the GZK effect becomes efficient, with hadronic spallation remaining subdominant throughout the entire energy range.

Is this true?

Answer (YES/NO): NO